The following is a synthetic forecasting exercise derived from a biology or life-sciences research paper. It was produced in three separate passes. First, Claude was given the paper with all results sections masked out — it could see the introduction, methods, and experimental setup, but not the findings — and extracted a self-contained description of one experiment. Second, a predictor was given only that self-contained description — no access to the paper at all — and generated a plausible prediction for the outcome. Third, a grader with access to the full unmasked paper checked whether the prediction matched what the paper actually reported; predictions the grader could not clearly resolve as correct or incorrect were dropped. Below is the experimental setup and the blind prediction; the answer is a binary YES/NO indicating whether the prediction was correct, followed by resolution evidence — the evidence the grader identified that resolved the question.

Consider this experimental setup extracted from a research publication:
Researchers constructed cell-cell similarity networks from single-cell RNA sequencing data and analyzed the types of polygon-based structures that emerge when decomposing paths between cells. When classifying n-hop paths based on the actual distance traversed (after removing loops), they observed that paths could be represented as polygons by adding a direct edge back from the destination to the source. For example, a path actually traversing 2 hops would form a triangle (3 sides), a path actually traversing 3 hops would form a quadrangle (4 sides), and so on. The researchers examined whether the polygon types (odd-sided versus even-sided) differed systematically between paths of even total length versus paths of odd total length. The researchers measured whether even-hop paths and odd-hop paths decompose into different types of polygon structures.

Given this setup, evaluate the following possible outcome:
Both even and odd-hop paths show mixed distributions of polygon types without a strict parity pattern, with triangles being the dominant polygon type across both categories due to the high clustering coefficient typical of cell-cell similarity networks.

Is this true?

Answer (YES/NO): NO